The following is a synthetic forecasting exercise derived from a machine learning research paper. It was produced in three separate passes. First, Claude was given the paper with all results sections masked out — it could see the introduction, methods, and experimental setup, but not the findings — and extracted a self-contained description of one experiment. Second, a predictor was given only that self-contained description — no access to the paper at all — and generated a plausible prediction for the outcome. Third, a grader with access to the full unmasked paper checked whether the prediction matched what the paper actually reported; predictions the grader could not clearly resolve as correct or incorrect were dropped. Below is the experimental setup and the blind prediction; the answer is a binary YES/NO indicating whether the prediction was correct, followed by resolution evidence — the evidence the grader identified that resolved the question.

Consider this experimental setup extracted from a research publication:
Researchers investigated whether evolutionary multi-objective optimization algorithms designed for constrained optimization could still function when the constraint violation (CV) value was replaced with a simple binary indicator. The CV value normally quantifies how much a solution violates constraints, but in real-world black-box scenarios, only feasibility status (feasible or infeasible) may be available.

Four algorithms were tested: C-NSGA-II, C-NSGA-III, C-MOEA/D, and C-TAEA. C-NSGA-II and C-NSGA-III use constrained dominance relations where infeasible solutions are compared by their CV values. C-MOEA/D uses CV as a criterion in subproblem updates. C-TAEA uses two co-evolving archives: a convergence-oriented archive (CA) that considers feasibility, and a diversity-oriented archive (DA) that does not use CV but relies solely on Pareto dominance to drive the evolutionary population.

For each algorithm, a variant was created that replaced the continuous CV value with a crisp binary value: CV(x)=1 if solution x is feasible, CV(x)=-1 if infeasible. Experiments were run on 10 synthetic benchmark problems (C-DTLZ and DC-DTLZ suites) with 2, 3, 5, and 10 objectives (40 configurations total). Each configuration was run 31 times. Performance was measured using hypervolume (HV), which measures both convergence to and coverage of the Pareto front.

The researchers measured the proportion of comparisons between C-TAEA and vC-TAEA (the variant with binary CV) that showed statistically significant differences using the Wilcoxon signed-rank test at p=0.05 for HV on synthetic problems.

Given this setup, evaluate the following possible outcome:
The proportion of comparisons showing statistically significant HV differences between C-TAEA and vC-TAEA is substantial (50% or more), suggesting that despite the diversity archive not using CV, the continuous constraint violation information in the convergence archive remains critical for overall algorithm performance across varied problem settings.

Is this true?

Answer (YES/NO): NO